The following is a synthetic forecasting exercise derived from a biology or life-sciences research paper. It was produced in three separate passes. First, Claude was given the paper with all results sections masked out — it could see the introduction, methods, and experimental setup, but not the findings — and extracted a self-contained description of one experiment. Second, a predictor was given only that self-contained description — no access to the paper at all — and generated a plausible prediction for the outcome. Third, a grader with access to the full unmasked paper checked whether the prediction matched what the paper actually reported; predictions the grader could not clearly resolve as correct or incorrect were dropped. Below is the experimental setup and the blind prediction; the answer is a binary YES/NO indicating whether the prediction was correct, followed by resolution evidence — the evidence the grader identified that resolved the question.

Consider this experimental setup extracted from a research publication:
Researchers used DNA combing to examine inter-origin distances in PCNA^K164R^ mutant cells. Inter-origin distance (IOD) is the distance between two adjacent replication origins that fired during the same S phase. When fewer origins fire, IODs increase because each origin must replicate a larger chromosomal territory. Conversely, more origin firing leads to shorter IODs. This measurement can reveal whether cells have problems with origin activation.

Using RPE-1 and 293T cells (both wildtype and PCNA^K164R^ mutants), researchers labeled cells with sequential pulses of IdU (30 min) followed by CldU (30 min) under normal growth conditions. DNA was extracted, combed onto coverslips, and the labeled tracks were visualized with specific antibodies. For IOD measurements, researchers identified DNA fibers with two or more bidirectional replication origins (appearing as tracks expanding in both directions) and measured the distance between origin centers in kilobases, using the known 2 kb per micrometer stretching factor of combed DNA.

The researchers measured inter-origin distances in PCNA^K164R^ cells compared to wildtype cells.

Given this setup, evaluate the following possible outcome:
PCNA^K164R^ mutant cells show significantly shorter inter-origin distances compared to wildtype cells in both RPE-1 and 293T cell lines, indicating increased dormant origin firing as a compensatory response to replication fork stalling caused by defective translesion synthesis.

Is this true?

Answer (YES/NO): NO